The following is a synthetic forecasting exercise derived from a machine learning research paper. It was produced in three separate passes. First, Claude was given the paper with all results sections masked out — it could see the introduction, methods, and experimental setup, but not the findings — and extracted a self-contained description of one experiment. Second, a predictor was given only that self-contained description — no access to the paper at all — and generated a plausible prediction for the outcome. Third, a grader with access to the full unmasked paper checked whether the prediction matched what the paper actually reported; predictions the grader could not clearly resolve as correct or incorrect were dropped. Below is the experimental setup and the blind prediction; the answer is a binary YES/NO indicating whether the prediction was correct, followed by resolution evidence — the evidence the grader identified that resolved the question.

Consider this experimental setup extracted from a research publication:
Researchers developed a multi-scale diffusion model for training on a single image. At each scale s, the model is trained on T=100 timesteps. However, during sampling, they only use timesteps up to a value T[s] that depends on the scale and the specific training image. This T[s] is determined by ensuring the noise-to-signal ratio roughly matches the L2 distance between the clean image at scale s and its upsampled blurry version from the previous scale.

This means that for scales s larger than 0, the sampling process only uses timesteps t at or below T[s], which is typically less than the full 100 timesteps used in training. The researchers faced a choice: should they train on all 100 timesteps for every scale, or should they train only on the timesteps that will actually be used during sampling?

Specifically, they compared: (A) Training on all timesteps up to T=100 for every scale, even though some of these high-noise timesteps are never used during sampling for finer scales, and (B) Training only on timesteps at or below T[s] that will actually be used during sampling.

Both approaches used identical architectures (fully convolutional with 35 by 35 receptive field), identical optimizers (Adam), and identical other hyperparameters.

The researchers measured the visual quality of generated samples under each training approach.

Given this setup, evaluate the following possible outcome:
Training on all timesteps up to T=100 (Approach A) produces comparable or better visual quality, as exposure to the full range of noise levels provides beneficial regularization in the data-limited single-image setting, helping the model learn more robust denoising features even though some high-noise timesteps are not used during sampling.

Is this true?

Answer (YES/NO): YES